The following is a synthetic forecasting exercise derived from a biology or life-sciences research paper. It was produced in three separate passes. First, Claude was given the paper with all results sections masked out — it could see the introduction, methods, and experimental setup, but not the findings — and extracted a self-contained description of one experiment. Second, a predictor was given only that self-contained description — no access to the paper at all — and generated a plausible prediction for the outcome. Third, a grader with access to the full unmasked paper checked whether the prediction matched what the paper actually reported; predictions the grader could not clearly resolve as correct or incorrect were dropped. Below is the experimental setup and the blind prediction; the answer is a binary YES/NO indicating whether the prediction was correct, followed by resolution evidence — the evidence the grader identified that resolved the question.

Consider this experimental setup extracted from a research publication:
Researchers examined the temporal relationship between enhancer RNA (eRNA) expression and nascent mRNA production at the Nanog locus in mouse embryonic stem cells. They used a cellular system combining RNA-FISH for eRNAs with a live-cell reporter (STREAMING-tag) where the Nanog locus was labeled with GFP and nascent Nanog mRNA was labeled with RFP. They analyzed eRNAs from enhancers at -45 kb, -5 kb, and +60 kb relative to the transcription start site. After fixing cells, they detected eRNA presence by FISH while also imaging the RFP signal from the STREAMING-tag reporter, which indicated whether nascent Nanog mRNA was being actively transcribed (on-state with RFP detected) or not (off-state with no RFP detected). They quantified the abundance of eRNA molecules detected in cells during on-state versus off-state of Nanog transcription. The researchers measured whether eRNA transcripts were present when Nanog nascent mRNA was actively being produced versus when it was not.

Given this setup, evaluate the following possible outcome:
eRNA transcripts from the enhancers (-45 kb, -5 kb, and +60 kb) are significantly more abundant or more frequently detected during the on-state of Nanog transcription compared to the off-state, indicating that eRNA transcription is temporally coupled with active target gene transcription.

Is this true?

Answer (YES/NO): NO